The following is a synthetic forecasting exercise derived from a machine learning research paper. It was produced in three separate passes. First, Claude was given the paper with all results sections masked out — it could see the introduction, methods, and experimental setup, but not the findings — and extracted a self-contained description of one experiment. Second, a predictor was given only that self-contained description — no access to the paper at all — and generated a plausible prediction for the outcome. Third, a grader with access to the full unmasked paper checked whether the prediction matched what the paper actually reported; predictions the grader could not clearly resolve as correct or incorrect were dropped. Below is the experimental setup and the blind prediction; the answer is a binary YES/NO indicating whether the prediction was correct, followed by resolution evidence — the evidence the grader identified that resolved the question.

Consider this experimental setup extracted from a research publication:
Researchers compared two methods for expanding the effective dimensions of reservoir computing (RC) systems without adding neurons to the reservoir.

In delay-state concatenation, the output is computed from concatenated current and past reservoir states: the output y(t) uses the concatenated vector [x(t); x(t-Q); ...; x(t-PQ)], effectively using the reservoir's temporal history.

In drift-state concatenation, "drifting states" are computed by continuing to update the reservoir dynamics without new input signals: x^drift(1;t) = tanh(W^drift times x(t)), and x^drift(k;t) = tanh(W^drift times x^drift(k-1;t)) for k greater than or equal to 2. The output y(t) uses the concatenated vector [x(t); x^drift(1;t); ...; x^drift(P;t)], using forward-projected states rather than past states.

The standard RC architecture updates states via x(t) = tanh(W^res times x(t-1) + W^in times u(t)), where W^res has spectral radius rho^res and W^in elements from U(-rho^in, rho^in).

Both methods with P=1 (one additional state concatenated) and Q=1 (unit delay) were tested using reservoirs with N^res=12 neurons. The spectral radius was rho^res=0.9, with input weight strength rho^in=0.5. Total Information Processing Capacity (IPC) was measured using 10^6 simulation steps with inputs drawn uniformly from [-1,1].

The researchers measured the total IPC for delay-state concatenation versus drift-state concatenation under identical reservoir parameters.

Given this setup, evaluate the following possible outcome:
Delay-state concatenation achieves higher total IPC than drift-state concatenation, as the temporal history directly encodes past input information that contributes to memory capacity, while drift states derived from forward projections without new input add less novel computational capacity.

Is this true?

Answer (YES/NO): NO